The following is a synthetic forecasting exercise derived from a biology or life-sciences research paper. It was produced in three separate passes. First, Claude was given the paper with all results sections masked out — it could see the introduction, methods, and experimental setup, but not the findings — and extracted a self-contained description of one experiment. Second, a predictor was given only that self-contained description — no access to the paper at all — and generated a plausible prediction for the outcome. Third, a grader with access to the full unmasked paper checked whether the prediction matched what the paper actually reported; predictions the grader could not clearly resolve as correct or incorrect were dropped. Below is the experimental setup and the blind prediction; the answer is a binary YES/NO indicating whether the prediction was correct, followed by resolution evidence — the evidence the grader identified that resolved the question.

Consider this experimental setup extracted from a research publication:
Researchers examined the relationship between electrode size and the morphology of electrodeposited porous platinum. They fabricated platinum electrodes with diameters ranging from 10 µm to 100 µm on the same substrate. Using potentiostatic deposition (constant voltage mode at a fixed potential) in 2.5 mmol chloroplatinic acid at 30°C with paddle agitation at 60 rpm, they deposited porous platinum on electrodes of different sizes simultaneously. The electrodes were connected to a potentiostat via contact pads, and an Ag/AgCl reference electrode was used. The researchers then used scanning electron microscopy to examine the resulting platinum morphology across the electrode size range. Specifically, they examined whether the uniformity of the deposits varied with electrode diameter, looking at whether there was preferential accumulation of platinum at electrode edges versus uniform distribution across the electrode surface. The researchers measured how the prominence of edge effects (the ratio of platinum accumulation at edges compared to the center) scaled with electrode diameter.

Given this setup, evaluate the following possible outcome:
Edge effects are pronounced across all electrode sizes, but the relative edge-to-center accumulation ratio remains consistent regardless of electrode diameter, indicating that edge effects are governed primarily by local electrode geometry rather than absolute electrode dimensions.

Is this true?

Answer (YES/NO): NO